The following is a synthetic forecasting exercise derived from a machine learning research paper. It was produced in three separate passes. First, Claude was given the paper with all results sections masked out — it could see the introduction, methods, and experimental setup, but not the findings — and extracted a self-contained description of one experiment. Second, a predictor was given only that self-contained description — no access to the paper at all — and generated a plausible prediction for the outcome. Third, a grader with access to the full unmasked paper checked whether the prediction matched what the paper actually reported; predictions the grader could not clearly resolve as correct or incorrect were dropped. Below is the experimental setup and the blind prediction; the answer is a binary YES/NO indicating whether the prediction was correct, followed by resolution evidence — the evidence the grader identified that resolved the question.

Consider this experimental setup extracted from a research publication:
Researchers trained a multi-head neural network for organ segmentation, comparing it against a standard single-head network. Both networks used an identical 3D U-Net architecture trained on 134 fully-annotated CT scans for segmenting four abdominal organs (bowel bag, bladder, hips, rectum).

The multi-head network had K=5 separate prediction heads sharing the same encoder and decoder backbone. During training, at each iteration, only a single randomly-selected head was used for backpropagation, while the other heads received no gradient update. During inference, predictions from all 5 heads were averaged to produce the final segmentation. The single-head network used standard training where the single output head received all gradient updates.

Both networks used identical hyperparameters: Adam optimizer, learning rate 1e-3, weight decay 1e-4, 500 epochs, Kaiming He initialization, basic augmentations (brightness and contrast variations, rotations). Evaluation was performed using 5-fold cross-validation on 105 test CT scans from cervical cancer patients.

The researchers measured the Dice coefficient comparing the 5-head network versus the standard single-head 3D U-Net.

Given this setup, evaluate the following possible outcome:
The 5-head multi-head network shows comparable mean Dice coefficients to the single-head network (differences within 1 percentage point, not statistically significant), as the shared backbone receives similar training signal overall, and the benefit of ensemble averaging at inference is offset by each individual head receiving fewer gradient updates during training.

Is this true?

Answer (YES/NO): YES